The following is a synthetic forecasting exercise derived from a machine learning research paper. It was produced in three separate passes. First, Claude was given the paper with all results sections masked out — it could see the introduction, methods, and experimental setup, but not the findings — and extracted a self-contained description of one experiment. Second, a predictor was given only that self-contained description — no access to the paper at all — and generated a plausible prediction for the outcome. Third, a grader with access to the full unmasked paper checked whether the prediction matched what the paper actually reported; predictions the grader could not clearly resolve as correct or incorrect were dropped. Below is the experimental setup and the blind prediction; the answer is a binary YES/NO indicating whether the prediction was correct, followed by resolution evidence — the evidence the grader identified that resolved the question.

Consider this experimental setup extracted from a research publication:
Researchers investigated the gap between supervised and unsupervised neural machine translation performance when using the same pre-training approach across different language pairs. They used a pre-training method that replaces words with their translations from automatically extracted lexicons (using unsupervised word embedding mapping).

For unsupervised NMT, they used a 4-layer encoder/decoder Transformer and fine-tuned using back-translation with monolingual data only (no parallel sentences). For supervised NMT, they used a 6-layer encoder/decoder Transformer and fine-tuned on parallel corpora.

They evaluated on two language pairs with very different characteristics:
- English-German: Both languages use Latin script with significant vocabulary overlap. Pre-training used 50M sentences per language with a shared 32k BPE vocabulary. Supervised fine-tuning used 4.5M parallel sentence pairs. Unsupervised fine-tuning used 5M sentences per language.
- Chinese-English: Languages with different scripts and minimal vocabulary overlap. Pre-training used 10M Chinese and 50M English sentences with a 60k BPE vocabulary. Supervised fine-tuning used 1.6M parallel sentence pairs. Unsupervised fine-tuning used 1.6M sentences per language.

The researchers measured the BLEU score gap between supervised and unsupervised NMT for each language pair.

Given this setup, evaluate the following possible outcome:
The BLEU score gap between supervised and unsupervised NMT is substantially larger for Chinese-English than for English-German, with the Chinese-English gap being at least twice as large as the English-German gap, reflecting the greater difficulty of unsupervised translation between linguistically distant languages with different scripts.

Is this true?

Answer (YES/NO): YES